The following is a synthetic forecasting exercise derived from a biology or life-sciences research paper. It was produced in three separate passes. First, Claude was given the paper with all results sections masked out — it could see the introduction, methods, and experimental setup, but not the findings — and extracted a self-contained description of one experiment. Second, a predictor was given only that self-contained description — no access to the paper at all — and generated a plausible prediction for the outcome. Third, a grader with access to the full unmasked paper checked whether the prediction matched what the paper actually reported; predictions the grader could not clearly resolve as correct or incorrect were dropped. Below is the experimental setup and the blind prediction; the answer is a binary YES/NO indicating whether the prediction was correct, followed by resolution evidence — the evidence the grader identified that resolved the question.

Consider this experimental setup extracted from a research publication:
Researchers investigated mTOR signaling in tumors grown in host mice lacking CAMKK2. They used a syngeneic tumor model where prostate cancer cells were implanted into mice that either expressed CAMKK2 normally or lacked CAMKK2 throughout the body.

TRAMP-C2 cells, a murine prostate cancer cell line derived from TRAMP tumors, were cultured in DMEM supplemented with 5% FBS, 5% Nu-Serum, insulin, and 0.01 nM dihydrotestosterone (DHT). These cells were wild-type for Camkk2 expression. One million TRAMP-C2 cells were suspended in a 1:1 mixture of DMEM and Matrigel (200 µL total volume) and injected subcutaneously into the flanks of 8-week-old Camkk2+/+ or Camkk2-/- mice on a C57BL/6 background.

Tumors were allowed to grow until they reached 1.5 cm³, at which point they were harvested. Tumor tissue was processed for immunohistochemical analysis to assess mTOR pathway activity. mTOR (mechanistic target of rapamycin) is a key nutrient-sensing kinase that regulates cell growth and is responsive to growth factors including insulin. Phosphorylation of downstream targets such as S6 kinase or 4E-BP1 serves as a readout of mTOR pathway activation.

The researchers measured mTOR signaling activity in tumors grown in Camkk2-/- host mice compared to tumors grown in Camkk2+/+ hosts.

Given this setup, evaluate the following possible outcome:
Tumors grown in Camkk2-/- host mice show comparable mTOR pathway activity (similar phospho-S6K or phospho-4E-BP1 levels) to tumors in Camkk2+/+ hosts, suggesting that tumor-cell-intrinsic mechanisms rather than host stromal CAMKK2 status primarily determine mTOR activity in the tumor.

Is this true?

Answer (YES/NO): NO